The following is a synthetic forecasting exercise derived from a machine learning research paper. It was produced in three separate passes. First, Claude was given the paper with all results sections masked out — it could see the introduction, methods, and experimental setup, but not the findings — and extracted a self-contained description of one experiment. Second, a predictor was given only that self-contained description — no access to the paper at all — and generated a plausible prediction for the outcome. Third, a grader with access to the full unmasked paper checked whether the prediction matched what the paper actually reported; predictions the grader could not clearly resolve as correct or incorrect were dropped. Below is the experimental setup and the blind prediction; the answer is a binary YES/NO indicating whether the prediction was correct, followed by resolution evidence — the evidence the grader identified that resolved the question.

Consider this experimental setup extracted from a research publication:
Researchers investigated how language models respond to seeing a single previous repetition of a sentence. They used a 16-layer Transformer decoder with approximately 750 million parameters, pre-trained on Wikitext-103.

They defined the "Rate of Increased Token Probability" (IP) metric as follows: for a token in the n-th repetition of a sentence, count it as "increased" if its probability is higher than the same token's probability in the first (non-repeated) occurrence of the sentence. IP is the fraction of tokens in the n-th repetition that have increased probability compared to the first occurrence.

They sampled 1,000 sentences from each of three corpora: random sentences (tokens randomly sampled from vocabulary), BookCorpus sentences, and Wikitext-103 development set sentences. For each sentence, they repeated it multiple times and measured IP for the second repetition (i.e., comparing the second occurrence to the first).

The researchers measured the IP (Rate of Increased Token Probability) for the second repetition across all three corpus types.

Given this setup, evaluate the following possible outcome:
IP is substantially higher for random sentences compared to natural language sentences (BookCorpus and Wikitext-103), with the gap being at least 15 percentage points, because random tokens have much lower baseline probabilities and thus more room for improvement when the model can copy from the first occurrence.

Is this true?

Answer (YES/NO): NO